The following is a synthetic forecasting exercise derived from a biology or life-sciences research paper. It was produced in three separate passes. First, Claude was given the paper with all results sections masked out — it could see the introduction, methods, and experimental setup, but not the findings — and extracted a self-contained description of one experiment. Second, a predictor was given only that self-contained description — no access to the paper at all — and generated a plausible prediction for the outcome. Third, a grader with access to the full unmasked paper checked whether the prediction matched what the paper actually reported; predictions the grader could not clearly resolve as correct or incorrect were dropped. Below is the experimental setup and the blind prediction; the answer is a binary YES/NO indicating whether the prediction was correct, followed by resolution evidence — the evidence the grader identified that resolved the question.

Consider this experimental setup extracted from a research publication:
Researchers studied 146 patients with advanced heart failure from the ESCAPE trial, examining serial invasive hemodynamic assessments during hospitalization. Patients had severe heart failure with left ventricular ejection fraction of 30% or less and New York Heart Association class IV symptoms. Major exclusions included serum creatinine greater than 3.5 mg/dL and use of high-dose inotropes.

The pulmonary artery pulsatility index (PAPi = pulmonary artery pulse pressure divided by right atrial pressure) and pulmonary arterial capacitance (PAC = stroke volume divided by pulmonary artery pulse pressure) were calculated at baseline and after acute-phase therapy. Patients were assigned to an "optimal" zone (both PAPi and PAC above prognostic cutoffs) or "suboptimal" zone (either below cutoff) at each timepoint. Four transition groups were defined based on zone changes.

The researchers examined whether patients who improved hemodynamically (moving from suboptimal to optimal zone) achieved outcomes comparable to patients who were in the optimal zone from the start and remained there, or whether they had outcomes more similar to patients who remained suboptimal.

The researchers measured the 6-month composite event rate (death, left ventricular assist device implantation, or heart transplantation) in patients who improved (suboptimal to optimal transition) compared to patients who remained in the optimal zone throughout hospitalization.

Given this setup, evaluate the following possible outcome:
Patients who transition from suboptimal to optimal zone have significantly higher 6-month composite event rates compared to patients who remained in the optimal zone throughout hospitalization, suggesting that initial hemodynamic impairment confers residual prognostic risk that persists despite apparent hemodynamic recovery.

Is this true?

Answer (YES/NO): NO